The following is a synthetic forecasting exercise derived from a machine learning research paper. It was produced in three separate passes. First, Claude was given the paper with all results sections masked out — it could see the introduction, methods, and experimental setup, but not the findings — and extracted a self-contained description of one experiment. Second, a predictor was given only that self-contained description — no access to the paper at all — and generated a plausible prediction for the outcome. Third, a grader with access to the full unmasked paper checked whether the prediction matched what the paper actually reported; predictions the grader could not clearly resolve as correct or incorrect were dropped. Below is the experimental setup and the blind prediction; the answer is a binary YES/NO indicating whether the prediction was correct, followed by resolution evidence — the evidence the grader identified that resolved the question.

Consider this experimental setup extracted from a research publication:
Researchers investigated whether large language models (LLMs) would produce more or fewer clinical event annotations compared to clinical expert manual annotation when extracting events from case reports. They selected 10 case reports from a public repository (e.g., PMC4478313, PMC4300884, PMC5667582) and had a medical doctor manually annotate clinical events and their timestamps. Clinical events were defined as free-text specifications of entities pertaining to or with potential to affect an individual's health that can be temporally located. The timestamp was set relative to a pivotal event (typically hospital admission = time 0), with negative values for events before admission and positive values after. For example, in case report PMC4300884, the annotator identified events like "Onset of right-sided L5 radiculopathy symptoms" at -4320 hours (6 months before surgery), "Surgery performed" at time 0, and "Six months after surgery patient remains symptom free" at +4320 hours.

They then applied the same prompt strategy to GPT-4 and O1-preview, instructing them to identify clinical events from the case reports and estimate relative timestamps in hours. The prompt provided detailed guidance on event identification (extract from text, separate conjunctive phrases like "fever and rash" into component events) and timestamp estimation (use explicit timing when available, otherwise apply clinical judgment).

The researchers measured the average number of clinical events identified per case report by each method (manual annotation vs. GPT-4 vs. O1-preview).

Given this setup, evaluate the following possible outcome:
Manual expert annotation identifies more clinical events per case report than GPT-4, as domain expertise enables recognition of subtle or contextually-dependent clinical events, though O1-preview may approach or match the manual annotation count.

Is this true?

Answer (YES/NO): NO